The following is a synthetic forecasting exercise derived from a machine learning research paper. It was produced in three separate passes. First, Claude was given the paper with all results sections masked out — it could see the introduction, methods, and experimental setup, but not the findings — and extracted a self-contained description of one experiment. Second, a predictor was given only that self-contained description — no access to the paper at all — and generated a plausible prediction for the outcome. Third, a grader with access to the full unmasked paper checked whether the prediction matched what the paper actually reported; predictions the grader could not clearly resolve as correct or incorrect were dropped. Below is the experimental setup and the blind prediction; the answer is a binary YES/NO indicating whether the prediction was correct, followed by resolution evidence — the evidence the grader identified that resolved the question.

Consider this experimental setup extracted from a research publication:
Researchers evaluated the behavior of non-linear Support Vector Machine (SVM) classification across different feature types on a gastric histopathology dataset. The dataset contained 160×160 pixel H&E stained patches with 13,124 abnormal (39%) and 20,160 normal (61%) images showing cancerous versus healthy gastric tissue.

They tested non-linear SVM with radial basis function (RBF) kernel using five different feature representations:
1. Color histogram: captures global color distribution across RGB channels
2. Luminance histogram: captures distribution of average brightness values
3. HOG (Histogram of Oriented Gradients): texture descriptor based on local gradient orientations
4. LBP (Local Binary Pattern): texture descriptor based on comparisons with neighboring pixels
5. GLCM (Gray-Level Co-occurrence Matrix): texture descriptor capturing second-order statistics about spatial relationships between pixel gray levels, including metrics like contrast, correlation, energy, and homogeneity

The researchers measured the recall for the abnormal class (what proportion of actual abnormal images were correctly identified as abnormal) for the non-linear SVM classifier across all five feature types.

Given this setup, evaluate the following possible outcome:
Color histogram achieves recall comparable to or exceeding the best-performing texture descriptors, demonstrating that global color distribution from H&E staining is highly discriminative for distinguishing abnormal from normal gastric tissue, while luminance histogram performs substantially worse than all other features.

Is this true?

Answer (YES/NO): NO